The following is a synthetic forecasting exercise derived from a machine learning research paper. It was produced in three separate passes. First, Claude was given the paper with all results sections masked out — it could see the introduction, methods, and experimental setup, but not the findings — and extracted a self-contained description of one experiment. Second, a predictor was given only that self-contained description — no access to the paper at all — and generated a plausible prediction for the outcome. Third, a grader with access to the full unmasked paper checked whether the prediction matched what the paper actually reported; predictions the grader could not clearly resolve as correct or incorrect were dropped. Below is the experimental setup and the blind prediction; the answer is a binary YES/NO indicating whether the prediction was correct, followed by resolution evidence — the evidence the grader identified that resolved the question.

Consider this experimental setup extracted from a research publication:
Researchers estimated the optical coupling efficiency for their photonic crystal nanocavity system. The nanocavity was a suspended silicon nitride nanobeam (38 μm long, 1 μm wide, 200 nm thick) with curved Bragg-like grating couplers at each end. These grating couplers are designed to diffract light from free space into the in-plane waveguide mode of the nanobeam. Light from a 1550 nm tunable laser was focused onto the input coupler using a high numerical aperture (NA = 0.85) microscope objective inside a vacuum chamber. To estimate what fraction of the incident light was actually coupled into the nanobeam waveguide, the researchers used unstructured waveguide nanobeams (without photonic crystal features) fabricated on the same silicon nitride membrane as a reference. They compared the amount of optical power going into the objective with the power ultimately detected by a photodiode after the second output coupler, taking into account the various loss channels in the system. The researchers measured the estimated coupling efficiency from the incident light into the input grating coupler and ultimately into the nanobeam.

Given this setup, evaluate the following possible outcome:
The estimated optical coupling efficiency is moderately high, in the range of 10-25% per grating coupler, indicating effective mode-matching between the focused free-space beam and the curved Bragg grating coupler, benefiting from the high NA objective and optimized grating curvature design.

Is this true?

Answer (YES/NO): YES